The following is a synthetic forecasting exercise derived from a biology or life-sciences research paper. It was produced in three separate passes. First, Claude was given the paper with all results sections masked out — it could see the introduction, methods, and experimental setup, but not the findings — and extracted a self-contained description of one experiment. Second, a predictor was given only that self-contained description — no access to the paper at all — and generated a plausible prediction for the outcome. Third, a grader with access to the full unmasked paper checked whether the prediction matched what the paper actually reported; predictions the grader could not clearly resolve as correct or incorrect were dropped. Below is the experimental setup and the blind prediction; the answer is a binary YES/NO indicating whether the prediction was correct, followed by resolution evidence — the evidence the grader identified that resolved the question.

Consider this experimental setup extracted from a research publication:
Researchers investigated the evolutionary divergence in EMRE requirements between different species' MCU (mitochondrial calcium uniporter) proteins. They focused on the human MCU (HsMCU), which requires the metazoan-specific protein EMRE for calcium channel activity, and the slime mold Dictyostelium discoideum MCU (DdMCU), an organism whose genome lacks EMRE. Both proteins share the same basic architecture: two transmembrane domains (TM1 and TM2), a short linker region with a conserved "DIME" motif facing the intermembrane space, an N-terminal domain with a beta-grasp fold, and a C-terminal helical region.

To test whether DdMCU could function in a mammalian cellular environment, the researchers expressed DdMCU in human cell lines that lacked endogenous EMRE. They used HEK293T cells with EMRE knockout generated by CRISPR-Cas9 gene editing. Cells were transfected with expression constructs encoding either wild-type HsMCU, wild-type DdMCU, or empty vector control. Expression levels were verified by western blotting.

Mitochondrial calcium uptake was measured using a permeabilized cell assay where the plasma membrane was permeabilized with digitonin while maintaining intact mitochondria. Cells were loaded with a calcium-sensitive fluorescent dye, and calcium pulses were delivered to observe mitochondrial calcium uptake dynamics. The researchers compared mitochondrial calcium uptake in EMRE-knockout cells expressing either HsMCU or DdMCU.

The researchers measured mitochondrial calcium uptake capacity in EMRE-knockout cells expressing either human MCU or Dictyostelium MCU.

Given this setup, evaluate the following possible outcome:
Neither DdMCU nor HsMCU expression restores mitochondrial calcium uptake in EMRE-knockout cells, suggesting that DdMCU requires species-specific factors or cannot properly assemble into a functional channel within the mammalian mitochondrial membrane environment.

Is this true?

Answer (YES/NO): NO